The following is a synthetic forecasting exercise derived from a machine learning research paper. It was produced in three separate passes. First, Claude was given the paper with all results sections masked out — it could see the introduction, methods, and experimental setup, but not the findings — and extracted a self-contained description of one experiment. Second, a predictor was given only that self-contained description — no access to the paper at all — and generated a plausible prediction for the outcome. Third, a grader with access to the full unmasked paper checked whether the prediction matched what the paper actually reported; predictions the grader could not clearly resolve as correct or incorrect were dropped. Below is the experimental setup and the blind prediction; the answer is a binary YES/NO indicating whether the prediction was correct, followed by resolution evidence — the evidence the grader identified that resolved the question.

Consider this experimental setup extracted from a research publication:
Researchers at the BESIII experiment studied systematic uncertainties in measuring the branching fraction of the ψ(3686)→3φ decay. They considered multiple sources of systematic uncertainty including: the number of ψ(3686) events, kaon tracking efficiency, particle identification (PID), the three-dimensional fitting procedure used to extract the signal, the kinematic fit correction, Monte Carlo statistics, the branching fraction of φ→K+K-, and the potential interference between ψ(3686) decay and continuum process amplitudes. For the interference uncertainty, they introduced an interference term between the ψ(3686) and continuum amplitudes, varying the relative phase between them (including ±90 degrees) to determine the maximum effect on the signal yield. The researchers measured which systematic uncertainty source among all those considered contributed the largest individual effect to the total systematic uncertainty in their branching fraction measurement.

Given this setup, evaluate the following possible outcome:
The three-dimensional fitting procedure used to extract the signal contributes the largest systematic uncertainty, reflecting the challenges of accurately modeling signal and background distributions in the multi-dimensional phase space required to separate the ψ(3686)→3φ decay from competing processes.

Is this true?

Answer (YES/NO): NO